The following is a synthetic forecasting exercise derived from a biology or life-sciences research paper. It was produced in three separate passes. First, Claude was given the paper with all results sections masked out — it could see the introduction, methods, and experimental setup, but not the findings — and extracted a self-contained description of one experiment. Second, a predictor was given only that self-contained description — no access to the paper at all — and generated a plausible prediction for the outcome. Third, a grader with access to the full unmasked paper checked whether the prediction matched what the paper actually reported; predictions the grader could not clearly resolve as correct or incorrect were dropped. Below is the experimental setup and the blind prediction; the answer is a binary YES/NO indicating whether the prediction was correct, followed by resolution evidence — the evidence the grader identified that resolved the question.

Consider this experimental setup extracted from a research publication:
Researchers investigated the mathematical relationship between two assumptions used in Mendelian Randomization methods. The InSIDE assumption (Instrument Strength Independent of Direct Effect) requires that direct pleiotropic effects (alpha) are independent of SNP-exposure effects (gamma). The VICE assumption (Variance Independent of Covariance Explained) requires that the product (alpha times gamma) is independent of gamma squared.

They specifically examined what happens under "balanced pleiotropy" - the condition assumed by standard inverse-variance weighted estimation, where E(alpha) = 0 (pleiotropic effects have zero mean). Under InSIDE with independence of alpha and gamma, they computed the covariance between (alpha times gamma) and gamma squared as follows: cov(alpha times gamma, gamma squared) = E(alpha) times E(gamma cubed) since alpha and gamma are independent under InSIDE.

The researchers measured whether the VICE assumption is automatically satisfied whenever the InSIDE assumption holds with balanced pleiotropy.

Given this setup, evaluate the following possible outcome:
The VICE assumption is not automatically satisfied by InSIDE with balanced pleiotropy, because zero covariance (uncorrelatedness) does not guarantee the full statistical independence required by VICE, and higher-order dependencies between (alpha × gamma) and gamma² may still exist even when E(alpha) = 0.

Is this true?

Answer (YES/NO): NO